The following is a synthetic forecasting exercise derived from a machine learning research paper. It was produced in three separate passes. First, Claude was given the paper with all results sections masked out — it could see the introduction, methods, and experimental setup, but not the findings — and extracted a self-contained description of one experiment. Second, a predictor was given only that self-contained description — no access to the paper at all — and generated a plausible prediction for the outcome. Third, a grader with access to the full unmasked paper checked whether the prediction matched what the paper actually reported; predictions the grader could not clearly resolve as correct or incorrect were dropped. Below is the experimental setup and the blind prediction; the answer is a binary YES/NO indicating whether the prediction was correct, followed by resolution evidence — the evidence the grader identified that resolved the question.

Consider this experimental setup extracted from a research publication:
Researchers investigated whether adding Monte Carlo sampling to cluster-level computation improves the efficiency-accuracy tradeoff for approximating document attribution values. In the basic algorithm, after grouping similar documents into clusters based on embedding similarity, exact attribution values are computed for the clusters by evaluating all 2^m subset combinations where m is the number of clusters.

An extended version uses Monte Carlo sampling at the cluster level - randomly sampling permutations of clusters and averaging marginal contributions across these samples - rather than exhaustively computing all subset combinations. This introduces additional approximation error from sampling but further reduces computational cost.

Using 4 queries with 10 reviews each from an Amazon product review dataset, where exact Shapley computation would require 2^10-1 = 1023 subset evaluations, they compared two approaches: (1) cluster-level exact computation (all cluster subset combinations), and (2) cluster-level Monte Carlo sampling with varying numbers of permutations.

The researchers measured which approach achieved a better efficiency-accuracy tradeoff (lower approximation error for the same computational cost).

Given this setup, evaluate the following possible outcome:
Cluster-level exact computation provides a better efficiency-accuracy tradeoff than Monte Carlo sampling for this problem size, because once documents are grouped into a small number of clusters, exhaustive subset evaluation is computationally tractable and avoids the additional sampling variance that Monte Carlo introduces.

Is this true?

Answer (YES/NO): NO